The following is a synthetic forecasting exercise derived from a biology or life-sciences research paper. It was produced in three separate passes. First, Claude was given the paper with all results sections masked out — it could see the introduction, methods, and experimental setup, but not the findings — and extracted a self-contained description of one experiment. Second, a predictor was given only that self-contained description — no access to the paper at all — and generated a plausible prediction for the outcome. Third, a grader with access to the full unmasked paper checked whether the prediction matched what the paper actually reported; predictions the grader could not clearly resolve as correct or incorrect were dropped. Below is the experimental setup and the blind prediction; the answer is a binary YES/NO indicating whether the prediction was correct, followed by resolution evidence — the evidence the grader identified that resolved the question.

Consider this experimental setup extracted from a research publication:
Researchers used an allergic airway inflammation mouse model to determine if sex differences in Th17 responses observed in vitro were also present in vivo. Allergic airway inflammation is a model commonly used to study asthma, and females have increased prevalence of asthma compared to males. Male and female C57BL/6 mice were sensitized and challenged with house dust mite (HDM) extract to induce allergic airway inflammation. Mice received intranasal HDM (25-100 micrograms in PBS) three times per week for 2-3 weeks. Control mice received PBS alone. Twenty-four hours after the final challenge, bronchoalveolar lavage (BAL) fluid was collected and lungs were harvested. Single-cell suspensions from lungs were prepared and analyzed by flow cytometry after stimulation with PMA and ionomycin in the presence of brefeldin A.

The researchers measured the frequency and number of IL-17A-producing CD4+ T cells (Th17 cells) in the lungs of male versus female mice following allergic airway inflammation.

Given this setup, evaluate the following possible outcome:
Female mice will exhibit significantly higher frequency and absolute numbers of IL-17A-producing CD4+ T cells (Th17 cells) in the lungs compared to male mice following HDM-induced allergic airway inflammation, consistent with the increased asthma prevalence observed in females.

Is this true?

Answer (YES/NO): YES